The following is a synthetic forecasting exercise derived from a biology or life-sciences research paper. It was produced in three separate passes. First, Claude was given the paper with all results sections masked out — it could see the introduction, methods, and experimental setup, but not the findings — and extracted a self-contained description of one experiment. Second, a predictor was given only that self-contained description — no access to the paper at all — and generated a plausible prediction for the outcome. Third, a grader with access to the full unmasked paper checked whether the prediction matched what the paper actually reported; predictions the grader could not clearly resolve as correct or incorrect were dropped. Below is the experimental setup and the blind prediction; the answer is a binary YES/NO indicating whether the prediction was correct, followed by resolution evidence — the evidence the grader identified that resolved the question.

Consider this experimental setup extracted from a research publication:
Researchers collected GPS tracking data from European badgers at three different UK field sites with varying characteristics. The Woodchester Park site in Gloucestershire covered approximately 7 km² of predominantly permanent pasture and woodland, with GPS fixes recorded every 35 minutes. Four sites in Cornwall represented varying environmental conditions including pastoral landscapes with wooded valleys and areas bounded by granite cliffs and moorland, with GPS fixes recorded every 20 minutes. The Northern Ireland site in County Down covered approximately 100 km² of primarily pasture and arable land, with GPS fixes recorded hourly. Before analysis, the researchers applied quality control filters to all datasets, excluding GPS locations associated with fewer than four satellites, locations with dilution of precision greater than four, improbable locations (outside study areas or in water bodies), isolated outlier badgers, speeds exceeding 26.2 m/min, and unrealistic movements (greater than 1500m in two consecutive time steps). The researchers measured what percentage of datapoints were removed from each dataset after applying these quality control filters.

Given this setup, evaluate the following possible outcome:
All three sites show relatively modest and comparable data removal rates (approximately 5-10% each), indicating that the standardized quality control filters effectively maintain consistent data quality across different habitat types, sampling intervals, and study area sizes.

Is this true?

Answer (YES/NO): NO